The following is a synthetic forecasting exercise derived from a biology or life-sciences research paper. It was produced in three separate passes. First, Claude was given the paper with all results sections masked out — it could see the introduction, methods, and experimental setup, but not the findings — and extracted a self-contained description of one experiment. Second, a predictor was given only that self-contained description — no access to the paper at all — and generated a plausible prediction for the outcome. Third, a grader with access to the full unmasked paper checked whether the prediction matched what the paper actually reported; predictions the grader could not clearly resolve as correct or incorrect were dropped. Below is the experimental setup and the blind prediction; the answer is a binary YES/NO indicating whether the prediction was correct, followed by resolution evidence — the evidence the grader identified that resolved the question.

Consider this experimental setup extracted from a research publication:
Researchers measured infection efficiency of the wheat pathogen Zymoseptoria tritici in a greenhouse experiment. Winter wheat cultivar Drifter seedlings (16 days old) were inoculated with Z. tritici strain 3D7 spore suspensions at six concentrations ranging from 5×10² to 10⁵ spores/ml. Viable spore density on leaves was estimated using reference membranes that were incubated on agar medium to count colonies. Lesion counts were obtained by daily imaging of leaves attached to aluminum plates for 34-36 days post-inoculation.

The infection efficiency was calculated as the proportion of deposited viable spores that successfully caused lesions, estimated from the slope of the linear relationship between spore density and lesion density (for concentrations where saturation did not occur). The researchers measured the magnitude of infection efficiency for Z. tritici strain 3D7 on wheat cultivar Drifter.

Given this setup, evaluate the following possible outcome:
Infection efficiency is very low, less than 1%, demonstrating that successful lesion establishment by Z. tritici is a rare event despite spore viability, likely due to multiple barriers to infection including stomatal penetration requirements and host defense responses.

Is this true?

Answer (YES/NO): NO